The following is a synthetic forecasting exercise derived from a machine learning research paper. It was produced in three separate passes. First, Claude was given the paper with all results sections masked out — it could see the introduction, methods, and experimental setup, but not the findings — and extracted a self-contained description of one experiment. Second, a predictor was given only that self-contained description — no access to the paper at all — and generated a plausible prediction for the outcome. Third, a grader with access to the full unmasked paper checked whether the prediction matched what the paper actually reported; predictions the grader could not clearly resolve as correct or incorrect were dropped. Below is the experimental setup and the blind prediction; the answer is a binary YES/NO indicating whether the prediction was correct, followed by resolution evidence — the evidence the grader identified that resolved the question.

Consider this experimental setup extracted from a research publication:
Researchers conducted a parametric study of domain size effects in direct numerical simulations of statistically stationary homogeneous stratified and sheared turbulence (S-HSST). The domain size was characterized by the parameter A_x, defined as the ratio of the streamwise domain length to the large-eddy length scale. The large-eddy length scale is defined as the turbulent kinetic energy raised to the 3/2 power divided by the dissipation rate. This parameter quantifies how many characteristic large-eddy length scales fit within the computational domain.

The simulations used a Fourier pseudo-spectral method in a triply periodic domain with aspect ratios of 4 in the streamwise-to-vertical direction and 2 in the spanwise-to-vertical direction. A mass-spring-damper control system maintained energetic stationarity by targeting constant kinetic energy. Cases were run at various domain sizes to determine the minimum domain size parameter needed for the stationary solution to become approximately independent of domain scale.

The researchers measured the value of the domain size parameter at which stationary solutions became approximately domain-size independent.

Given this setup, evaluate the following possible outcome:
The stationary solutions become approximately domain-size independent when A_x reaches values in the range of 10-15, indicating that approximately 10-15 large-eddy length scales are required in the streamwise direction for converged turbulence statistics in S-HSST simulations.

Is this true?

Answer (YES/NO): NO